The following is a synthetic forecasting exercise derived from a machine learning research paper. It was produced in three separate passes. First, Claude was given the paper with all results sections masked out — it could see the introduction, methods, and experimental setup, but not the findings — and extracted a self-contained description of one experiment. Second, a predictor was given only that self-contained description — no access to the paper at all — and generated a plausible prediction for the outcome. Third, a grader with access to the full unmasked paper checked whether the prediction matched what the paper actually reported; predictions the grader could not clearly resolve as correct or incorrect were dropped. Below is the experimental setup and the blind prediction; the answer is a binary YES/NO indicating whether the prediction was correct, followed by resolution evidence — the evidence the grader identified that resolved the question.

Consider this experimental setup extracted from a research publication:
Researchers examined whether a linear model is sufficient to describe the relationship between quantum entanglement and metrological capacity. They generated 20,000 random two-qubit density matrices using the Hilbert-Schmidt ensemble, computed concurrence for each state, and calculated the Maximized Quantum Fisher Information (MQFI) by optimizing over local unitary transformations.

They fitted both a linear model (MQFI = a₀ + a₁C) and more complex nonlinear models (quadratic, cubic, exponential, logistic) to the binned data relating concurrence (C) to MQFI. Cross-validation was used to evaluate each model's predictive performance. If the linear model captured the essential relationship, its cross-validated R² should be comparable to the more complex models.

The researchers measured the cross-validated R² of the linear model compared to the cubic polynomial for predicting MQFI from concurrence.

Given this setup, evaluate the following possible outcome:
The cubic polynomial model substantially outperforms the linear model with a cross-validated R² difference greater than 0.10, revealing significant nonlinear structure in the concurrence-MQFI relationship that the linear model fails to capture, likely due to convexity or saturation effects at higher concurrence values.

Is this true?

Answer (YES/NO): NO